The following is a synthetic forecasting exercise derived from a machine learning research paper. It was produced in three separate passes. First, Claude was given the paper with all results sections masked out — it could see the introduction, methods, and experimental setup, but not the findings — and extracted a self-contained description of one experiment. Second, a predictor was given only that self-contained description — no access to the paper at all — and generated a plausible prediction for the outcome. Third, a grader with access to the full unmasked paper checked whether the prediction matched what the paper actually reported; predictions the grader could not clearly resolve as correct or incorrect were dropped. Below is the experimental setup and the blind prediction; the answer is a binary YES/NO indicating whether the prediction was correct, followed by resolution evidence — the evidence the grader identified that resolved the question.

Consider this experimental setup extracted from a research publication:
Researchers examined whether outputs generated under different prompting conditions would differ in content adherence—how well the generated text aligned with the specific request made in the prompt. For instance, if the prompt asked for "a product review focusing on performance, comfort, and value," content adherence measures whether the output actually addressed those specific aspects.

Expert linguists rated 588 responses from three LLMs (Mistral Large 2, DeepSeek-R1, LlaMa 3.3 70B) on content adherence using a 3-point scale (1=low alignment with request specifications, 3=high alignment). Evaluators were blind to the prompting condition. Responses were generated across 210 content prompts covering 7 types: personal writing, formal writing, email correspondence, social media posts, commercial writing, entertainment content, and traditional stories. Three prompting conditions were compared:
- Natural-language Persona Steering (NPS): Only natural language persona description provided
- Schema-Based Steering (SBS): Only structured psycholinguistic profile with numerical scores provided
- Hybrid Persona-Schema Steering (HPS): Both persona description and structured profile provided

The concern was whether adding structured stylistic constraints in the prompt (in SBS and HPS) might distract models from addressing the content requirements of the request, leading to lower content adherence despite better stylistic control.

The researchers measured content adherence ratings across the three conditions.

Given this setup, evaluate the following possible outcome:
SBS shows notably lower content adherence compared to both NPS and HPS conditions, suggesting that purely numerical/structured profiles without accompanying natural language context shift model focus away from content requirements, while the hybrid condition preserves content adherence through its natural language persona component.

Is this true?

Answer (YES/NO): NO